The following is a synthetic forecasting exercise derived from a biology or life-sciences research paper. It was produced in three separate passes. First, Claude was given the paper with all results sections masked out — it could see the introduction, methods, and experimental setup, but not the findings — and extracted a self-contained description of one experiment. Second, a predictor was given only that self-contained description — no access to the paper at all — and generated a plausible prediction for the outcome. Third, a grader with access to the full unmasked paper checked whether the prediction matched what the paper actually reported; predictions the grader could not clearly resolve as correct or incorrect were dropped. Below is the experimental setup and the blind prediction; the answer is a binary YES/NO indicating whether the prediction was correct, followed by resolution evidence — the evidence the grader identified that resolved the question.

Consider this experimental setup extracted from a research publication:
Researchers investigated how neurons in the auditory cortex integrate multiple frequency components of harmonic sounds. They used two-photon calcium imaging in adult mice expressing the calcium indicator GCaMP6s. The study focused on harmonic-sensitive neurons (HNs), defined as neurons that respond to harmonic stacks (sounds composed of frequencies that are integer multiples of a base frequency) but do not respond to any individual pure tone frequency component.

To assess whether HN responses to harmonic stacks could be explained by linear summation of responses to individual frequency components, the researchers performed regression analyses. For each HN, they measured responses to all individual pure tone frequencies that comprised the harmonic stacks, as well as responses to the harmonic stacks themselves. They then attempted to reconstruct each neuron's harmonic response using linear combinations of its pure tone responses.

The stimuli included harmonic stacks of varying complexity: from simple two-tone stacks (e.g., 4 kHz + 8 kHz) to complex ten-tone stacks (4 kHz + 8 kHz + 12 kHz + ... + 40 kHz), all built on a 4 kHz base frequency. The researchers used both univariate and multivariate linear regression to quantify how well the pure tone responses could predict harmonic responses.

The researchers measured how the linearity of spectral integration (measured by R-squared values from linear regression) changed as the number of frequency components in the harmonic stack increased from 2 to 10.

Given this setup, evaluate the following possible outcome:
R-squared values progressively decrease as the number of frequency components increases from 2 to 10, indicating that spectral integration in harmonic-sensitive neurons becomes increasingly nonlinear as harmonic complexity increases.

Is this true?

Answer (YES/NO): NO